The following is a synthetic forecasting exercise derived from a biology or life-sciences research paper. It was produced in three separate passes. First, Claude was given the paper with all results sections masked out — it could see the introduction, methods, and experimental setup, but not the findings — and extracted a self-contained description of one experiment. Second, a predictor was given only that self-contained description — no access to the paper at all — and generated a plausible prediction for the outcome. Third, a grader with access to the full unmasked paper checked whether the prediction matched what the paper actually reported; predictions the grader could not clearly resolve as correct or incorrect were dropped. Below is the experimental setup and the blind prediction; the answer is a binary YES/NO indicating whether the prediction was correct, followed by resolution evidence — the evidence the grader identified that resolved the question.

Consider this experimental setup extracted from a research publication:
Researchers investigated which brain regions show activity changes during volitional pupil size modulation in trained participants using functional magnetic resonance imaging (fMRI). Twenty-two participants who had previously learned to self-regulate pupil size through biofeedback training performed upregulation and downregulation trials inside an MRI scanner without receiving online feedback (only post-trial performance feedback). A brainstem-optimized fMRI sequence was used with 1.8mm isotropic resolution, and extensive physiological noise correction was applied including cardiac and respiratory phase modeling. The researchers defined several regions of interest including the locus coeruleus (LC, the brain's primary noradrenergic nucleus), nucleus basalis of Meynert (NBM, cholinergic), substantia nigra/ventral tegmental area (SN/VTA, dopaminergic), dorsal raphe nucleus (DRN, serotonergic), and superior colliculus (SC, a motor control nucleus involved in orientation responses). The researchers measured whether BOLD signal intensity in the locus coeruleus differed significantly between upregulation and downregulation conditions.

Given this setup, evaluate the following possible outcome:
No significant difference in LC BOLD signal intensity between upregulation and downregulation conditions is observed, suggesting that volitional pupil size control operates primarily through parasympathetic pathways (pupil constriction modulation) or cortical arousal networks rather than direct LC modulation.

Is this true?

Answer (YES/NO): NO